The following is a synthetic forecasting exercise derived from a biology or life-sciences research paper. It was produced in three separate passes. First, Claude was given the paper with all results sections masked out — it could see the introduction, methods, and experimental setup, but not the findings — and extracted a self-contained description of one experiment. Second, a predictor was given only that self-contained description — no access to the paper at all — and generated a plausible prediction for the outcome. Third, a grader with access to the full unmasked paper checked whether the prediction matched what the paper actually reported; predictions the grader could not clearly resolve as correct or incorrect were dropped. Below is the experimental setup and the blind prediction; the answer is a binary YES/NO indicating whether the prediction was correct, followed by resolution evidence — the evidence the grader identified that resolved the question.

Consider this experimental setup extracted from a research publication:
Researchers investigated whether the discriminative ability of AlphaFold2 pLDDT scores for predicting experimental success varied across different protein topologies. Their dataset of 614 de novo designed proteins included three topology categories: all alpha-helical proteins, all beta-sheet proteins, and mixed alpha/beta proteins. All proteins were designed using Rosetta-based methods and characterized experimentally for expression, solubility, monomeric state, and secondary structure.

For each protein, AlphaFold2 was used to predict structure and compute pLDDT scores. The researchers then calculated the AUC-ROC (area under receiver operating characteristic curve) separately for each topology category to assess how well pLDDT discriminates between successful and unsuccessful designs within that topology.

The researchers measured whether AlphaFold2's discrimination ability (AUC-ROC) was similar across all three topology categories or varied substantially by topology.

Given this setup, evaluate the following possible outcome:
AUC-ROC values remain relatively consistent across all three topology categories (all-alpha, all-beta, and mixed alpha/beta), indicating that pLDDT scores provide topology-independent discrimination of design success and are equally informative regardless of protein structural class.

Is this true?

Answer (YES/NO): NO